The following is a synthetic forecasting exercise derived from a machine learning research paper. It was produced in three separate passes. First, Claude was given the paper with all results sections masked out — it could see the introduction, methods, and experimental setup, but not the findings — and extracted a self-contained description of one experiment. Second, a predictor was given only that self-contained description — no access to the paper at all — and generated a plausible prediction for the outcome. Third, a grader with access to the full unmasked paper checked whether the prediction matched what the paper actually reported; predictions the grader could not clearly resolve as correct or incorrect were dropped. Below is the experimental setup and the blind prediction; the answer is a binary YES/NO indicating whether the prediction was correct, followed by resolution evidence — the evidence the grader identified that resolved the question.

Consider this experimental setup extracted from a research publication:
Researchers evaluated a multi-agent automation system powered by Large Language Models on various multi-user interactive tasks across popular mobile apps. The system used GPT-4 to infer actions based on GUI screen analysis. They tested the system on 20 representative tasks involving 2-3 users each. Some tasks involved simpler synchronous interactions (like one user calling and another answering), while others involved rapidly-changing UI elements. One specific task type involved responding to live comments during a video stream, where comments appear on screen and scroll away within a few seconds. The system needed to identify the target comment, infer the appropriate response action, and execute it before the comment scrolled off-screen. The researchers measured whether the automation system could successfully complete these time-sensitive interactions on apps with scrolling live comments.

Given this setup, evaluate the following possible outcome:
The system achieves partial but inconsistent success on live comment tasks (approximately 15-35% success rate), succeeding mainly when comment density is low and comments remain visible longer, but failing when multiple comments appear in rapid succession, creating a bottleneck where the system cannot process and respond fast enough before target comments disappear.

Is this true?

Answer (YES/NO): NO